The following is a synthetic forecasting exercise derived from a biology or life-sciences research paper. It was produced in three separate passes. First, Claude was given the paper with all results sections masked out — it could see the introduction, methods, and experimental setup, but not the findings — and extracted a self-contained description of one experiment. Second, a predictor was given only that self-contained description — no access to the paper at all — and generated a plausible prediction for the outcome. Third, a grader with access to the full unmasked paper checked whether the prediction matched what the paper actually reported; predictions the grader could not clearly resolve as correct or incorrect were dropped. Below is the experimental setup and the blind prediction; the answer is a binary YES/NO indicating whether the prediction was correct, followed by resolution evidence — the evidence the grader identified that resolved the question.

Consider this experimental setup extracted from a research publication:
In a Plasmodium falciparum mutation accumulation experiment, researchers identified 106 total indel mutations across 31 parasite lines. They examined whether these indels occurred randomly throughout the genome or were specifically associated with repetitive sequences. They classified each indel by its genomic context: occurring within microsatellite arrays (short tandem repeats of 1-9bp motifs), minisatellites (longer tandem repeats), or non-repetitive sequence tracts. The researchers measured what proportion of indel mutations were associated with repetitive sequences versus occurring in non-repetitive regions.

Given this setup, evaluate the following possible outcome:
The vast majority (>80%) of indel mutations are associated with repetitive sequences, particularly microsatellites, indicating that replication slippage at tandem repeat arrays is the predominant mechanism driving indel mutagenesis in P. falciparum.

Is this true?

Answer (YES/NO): YES